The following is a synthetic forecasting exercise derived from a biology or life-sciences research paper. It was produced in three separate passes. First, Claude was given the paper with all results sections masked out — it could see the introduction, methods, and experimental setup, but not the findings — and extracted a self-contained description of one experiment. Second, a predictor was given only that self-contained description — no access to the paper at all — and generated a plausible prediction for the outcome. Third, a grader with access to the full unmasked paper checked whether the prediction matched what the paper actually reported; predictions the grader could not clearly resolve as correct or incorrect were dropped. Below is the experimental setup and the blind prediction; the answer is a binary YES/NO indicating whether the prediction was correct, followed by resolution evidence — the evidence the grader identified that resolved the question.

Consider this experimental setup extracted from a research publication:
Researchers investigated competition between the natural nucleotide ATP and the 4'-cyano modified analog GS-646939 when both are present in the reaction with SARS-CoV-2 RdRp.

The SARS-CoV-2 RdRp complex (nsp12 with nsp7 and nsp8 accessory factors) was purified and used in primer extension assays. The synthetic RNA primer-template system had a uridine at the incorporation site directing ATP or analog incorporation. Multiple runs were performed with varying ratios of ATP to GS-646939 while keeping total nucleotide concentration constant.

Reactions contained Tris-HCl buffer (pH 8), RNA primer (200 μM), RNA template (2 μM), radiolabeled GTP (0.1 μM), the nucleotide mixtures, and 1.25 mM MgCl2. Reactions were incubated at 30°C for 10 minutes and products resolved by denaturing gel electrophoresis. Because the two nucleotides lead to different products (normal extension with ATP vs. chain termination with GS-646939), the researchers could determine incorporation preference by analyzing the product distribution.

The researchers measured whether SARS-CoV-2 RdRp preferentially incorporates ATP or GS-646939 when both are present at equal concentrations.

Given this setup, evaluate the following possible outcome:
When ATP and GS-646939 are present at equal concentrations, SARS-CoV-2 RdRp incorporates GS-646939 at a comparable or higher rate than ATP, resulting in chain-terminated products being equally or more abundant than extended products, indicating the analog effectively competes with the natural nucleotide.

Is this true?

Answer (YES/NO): NO